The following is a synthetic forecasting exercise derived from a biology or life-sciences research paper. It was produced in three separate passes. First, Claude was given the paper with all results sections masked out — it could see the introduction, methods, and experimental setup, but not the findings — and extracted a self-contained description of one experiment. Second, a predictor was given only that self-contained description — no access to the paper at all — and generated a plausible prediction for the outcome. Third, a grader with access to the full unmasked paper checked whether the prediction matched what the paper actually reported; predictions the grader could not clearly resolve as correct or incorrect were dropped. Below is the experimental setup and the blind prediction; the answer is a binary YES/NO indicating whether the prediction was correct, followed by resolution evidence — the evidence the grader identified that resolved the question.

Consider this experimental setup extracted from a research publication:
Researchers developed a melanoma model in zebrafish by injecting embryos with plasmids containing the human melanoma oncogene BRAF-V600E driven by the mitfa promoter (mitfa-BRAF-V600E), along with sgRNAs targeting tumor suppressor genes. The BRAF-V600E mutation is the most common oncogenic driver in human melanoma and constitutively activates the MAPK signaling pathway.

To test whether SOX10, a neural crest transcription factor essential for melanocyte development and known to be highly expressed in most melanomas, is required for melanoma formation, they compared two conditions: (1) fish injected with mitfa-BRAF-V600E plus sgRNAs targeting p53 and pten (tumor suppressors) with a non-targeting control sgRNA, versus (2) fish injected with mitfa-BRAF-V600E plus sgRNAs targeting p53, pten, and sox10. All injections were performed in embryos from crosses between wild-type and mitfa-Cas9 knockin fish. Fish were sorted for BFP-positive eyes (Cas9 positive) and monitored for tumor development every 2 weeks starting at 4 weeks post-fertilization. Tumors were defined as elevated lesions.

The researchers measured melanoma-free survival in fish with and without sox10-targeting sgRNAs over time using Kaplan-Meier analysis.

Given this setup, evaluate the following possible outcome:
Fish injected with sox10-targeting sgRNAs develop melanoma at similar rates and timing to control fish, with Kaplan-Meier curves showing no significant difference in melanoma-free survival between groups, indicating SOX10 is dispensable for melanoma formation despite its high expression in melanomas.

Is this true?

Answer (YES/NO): NO